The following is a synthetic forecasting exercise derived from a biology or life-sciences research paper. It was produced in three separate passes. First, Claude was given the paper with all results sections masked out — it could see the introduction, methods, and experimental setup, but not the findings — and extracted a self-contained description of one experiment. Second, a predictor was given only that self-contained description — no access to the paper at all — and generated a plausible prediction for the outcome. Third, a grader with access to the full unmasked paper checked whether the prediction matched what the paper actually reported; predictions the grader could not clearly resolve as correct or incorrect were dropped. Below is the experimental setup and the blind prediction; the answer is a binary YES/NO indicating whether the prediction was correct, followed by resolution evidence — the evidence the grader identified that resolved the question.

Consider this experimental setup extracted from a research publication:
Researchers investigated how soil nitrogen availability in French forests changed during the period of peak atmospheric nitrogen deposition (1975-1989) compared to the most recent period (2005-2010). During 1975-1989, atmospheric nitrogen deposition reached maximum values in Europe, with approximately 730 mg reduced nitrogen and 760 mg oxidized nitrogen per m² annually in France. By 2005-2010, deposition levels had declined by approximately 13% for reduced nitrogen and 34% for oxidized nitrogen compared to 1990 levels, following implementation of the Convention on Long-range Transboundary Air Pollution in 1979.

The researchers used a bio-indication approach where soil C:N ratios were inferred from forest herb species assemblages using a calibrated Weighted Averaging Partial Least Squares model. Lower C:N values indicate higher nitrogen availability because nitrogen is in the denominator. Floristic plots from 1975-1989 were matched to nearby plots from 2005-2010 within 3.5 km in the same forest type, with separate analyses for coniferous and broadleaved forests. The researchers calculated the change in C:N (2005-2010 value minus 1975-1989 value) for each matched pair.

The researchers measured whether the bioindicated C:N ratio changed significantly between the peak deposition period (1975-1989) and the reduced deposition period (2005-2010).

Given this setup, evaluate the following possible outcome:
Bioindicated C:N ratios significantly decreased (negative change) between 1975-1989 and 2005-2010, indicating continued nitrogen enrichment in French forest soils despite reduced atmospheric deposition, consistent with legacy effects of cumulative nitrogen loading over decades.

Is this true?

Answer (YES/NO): NO